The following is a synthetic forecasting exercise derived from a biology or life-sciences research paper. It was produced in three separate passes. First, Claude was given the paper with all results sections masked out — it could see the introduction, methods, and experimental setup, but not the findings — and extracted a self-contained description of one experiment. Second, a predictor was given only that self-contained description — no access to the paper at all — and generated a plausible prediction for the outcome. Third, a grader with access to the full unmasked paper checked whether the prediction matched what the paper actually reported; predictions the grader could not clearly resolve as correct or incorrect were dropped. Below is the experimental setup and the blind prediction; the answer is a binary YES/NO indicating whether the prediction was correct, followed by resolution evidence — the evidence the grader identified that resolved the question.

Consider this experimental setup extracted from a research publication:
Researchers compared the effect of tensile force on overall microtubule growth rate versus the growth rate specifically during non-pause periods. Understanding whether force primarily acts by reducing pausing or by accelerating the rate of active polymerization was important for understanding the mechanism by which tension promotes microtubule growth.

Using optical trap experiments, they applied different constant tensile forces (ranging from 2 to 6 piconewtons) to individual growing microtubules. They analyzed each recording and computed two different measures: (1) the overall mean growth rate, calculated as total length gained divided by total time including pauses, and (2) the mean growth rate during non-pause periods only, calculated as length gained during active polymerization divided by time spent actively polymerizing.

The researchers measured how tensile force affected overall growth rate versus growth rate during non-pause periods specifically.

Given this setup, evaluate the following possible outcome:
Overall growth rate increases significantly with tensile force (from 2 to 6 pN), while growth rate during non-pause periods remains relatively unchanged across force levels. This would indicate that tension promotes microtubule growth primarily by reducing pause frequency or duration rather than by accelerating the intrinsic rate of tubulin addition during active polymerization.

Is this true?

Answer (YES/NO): NO